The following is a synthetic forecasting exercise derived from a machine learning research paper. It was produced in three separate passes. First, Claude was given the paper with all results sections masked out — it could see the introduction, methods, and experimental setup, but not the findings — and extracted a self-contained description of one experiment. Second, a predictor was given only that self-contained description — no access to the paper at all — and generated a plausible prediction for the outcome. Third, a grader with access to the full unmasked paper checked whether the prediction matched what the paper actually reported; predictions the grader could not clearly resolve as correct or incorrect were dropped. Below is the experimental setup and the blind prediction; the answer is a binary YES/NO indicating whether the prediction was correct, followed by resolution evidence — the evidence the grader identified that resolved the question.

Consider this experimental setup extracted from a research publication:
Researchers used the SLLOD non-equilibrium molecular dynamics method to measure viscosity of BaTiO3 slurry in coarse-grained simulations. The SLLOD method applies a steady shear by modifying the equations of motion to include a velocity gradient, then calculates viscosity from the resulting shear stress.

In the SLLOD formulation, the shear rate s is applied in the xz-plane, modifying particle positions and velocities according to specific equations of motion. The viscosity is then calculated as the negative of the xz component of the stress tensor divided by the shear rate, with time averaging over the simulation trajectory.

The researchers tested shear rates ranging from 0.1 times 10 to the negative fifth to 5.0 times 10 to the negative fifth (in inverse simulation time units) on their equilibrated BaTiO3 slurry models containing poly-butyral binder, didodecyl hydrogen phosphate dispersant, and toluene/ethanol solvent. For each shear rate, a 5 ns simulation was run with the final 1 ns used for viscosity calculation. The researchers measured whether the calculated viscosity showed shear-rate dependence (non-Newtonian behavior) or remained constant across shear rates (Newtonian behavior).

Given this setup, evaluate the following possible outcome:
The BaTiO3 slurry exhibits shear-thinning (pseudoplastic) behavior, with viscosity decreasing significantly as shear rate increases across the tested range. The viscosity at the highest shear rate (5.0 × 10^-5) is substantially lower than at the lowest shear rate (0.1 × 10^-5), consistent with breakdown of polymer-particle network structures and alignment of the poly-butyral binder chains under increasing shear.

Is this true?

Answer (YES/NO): YES